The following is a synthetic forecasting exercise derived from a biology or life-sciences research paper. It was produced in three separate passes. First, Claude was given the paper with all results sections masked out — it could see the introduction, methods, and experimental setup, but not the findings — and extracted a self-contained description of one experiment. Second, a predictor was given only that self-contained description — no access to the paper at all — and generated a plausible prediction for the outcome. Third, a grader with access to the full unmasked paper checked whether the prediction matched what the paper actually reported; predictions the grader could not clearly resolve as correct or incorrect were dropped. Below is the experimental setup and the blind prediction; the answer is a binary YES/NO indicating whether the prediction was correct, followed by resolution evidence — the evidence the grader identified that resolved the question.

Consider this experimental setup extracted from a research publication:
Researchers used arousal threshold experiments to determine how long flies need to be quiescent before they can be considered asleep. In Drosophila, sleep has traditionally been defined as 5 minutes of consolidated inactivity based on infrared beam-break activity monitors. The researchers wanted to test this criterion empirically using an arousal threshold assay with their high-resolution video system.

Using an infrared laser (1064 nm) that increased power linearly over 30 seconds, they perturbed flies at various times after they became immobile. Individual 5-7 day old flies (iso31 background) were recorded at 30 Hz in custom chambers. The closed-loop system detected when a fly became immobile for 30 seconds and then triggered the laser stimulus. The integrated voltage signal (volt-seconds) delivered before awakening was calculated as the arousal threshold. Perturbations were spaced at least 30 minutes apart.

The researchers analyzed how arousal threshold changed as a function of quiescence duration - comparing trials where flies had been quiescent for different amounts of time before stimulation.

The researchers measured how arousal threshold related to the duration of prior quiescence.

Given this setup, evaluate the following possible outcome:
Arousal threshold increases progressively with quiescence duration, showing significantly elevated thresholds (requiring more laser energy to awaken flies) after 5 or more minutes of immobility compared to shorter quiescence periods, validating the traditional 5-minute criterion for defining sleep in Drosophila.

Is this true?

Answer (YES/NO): NO